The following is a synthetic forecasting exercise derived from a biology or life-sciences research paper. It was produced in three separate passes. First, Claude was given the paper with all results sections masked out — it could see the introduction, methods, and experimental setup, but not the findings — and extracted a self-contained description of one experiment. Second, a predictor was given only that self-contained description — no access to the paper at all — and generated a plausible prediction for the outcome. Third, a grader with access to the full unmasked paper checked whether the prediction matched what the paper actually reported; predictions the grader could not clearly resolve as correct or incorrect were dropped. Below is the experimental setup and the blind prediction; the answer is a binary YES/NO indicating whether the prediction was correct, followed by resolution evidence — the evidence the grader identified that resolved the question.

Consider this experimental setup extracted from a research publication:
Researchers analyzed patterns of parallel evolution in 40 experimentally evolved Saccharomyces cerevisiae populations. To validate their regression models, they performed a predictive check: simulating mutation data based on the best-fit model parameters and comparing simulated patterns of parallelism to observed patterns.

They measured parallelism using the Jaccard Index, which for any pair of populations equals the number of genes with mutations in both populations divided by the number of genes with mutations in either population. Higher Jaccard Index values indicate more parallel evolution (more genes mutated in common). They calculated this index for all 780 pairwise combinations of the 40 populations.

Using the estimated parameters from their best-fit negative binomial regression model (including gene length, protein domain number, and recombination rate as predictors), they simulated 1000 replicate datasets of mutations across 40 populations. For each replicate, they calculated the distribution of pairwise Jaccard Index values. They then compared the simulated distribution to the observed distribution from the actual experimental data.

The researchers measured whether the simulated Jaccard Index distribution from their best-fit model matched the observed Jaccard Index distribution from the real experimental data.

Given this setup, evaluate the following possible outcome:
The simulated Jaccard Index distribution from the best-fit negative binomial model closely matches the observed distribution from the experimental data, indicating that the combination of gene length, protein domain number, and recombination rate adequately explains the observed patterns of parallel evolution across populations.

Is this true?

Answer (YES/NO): NO